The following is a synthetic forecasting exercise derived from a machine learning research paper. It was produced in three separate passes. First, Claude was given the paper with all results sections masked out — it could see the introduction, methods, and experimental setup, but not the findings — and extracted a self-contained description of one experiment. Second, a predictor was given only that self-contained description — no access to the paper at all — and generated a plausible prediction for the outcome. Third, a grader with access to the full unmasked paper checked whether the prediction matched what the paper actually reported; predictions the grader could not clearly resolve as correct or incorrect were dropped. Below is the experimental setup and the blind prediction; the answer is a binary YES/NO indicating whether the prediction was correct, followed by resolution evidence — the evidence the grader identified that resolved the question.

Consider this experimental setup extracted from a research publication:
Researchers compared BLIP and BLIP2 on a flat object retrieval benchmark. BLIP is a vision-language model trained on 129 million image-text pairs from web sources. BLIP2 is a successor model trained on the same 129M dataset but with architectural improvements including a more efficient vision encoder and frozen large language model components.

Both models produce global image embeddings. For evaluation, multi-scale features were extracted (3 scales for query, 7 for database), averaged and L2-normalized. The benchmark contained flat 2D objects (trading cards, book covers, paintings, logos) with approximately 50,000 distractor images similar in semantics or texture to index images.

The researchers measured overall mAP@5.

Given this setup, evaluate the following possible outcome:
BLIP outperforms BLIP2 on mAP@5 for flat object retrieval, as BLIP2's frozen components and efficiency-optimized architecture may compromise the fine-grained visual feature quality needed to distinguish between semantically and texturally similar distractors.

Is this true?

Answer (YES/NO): NO